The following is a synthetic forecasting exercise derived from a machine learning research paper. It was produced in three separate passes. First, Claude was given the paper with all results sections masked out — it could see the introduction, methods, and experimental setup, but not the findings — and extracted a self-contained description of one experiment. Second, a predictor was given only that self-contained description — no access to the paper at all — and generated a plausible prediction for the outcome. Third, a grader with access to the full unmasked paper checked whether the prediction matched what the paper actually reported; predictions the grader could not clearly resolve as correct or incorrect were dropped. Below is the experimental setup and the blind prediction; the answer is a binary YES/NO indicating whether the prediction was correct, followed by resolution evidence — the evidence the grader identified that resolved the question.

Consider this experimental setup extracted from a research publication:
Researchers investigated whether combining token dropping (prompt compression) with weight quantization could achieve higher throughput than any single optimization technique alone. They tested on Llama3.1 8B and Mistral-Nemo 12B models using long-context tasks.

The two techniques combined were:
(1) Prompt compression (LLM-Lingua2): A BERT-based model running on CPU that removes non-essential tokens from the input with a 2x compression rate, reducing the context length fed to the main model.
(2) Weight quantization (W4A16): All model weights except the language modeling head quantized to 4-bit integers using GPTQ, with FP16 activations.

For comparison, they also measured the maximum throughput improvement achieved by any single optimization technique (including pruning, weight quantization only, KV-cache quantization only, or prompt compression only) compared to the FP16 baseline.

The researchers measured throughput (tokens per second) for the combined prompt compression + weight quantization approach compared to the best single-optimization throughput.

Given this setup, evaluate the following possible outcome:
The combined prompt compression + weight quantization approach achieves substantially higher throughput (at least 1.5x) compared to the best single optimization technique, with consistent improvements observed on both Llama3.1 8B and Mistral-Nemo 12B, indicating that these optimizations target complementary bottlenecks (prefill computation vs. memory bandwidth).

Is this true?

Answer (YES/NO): NO